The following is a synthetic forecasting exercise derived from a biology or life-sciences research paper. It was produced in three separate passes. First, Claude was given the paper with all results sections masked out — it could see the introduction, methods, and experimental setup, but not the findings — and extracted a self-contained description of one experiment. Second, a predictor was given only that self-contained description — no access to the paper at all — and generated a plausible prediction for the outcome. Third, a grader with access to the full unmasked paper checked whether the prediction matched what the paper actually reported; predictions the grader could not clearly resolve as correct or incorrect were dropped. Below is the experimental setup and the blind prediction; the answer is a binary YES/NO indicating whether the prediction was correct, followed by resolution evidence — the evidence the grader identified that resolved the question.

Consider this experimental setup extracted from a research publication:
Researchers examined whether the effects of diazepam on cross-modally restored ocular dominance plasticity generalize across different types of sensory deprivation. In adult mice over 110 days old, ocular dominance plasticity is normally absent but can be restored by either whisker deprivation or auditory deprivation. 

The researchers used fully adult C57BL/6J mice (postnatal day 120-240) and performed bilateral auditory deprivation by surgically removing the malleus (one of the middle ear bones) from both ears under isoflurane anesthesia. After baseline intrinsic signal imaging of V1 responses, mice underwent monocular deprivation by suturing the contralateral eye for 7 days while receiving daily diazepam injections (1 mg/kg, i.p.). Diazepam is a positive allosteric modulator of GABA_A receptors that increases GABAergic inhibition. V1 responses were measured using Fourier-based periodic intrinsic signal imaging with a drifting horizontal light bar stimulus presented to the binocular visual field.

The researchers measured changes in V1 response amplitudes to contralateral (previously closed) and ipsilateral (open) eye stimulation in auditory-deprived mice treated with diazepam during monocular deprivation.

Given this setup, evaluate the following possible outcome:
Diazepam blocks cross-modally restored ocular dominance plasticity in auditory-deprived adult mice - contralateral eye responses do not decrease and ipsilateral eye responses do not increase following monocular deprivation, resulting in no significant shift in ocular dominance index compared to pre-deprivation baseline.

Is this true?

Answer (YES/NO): NO